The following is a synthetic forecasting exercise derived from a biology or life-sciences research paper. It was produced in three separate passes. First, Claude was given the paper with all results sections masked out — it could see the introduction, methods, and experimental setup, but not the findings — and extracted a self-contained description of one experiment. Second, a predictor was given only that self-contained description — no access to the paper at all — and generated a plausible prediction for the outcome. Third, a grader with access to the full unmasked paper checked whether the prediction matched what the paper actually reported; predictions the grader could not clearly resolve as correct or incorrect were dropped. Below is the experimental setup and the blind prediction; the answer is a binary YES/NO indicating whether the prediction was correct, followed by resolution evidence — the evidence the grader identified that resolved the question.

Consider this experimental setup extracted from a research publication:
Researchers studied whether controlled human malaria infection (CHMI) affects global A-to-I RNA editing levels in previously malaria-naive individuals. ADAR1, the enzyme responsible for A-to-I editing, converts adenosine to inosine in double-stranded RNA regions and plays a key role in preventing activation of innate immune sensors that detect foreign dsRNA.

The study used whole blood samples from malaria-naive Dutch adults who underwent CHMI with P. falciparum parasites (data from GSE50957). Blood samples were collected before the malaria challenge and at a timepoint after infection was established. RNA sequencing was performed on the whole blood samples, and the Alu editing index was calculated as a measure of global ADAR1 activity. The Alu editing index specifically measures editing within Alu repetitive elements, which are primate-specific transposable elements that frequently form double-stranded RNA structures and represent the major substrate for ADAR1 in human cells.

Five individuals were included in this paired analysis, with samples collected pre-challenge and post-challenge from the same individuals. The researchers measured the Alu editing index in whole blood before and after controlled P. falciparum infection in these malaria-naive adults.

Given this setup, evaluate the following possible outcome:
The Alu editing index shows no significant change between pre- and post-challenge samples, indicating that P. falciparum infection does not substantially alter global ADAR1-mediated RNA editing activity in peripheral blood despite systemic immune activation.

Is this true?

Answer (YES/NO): NO